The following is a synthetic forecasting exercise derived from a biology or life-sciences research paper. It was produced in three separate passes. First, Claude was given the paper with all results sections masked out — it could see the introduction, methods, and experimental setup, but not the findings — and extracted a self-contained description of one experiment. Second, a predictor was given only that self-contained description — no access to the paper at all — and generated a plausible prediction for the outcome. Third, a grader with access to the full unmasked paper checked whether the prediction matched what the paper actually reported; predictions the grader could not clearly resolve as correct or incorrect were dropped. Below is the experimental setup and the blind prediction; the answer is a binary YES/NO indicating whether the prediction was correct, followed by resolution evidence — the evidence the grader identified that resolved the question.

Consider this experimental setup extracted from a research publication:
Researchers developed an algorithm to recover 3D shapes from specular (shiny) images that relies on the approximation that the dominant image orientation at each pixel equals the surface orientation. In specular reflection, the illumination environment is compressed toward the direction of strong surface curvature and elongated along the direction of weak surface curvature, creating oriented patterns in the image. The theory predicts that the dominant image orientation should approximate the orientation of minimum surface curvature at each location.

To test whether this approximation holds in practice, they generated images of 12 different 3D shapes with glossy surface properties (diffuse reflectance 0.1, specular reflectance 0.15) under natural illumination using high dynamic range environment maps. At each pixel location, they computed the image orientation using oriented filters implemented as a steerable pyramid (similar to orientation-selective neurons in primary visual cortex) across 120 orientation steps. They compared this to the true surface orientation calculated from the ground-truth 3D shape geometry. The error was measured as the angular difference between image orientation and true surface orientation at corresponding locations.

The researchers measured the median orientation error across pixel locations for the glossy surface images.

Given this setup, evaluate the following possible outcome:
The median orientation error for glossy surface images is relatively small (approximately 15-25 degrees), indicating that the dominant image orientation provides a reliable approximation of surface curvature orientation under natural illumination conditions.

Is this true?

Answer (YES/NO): NO